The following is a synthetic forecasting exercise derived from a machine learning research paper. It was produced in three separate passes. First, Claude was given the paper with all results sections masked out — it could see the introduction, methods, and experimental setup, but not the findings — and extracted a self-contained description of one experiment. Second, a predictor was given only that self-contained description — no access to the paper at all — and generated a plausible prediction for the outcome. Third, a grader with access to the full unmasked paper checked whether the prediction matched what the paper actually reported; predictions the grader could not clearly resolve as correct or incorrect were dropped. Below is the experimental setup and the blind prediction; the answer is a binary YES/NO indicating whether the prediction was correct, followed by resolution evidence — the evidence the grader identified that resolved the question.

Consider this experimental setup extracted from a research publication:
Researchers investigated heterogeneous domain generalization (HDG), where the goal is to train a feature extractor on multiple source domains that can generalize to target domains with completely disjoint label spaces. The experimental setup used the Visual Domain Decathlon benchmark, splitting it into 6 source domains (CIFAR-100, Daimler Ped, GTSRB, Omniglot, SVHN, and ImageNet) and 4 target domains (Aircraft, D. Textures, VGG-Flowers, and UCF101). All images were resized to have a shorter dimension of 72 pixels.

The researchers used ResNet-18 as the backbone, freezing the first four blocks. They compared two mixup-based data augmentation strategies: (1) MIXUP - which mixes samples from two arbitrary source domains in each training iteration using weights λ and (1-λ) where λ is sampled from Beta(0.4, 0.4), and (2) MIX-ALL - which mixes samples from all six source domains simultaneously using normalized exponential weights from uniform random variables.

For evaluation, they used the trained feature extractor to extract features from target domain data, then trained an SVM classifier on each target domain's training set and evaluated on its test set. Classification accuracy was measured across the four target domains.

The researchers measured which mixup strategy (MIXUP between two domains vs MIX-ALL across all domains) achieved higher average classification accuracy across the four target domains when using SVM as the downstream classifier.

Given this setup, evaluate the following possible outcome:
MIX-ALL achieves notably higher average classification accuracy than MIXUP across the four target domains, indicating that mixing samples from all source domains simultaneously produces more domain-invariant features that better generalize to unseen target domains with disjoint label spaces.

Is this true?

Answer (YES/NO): YES